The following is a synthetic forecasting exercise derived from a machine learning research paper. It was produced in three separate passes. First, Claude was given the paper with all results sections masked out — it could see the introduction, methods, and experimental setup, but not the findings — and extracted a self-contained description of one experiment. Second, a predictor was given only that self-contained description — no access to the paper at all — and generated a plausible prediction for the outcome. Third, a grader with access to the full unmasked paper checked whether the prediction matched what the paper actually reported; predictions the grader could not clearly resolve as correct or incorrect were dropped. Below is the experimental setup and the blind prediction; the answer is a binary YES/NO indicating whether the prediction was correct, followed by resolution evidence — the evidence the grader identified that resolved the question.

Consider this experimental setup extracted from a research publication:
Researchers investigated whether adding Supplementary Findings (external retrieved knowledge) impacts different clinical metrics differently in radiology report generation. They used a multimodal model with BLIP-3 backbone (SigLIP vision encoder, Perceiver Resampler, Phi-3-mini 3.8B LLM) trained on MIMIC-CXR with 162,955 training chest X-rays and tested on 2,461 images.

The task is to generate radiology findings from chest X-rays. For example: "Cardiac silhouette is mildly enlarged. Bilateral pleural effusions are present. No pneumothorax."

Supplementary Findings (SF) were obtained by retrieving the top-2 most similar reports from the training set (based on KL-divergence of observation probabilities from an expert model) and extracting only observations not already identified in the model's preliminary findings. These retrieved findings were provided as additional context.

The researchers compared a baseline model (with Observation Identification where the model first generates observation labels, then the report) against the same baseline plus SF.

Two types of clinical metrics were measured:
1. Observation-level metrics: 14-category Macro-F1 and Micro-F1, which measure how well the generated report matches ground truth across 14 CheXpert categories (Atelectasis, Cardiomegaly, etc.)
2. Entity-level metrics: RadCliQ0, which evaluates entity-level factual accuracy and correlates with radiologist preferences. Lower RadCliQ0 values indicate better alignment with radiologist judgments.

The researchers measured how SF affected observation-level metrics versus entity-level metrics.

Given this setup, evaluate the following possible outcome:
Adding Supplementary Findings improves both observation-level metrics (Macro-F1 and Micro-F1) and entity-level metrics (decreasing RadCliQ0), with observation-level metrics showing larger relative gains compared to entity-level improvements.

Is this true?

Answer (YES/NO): NO